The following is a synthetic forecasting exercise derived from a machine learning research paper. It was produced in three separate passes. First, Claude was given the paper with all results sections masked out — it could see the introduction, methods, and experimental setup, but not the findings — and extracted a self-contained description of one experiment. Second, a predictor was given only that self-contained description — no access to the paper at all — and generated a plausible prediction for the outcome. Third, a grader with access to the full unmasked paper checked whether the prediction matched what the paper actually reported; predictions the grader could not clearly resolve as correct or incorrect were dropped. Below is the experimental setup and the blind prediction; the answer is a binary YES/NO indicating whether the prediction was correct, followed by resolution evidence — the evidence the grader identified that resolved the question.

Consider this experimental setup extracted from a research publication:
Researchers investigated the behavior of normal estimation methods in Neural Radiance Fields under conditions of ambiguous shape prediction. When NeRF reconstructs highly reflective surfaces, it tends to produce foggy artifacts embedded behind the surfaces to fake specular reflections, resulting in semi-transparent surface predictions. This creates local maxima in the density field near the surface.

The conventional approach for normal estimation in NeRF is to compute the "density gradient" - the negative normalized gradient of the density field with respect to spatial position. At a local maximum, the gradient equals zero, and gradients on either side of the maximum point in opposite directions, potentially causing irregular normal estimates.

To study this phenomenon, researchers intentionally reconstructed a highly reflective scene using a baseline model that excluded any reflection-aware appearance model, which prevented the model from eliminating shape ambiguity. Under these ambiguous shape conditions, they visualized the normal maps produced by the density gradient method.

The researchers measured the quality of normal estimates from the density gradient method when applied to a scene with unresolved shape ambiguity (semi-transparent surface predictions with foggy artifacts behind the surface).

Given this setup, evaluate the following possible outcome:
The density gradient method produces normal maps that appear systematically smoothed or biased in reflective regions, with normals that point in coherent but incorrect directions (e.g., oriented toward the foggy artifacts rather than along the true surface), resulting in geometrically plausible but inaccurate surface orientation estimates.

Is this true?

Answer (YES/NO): NO